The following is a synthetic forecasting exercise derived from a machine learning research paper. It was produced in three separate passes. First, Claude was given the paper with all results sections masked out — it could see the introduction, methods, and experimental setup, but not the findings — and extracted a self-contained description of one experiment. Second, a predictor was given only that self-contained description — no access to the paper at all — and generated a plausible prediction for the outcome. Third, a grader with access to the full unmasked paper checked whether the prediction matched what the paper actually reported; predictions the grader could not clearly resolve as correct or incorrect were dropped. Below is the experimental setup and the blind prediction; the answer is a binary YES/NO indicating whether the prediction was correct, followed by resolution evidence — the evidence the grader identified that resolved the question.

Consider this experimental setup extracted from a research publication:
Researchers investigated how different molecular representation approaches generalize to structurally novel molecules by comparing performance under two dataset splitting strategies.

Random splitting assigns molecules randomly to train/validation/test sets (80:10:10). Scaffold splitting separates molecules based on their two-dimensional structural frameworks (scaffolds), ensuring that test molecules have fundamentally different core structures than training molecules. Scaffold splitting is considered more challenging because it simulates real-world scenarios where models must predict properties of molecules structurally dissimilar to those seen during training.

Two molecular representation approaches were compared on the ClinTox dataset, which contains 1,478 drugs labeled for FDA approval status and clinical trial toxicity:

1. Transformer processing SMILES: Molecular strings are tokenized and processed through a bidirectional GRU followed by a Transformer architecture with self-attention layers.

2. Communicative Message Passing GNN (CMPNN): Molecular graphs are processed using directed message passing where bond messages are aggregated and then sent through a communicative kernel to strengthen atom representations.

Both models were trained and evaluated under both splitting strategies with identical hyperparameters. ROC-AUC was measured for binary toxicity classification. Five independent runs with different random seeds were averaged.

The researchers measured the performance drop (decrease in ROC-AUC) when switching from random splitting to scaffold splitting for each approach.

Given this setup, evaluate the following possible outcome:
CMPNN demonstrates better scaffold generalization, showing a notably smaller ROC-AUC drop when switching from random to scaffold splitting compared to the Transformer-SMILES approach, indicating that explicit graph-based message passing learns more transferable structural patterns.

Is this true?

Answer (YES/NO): YES